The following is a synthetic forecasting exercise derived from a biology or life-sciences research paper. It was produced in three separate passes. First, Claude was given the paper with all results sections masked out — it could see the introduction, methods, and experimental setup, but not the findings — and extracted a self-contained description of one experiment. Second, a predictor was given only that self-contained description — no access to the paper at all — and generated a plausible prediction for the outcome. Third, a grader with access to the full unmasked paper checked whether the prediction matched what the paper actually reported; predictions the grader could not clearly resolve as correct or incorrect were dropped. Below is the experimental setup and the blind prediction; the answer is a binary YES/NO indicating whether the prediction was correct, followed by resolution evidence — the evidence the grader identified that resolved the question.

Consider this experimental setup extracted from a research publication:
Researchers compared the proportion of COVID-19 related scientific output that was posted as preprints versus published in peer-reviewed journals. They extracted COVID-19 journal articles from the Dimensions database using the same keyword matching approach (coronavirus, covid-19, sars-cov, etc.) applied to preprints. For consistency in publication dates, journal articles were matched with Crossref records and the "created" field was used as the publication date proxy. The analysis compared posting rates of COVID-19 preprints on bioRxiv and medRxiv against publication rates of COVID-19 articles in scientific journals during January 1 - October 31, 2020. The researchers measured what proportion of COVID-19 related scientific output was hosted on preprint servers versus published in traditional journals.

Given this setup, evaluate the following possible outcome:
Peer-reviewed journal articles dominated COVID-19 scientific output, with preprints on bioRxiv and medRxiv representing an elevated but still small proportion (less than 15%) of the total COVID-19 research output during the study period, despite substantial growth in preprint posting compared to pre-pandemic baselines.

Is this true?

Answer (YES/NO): NO